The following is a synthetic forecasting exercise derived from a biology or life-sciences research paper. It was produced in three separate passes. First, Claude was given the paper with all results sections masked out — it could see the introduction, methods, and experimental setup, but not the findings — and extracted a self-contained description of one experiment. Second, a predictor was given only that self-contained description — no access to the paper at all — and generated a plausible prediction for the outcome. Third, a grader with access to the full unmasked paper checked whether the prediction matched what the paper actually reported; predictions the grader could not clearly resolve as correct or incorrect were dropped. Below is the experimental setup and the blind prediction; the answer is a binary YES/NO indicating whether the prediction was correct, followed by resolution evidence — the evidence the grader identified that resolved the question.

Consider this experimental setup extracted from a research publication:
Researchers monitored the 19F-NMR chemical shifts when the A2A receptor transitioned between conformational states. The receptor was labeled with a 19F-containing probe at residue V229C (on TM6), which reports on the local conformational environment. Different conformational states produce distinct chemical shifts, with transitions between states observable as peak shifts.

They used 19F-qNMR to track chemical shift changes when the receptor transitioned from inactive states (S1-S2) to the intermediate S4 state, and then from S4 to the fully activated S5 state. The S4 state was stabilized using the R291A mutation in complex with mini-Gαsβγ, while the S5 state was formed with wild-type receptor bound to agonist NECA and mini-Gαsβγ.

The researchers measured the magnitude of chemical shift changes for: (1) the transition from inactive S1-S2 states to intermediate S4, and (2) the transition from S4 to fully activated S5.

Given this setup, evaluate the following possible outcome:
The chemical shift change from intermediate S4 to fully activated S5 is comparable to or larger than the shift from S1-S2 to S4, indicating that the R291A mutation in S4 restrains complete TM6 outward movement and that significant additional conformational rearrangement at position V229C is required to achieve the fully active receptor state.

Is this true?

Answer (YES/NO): NO